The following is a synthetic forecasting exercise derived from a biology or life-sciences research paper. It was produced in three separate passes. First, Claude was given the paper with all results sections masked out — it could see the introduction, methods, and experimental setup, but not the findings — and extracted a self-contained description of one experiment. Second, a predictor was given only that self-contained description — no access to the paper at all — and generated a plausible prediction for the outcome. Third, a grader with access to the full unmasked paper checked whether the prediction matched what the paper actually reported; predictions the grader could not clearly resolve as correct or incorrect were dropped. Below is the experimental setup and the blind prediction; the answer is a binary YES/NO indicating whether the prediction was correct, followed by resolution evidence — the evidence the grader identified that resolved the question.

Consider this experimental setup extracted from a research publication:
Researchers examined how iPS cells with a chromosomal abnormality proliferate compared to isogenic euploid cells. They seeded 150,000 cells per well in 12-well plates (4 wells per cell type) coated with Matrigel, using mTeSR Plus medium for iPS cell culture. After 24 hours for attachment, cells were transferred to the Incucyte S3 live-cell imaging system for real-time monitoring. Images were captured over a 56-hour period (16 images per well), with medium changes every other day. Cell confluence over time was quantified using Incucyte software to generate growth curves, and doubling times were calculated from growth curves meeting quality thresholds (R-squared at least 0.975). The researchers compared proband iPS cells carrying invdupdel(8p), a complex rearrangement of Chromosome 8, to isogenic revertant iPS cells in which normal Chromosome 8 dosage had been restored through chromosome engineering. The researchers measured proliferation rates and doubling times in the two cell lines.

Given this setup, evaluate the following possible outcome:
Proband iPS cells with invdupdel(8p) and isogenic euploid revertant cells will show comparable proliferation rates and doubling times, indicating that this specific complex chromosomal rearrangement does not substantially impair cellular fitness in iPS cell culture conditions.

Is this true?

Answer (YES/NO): NO